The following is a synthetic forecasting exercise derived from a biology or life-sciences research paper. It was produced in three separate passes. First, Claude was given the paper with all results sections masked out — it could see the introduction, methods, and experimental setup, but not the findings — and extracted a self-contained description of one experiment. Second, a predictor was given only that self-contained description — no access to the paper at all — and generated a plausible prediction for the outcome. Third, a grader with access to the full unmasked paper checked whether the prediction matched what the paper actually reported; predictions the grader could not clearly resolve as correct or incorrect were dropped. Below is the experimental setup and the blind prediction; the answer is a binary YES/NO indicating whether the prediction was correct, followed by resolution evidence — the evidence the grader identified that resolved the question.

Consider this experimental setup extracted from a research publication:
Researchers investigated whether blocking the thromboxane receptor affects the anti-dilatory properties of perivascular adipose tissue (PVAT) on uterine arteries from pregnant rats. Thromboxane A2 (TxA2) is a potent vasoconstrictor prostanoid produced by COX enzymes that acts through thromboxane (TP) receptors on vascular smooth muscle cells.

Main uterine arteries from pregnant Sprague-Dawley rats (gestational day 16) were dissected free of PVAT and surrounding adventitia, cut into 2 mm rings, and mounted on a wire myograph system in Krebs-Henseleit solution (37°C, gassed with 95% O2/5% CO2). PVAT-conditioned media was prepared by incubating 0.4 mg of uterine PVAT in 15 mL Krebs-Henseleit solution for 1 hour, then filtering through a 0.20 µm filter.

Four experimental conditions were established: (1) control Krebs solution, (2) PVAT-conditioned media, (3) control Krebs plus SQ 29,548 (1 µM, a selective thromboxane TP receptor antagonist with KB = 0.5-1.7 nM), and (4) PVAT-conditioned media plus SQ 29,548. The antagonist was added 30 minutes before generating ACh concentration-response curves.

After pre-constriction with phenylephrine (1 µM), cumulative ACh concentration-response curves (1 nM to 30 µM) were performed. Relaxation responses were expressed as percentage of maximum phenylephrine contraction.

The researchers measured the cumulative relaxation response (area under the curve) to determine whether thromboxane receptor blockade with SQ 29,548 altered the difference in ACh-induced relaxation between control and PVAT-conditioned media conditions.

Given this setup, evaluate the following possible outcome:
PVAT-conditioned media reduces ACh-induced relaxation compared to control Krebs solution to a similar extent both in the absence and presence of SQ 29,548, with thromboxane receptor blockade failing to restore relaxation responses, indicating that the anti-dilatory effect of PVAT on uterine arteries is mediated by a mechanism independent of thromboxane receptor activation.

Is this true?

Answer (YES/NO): YES